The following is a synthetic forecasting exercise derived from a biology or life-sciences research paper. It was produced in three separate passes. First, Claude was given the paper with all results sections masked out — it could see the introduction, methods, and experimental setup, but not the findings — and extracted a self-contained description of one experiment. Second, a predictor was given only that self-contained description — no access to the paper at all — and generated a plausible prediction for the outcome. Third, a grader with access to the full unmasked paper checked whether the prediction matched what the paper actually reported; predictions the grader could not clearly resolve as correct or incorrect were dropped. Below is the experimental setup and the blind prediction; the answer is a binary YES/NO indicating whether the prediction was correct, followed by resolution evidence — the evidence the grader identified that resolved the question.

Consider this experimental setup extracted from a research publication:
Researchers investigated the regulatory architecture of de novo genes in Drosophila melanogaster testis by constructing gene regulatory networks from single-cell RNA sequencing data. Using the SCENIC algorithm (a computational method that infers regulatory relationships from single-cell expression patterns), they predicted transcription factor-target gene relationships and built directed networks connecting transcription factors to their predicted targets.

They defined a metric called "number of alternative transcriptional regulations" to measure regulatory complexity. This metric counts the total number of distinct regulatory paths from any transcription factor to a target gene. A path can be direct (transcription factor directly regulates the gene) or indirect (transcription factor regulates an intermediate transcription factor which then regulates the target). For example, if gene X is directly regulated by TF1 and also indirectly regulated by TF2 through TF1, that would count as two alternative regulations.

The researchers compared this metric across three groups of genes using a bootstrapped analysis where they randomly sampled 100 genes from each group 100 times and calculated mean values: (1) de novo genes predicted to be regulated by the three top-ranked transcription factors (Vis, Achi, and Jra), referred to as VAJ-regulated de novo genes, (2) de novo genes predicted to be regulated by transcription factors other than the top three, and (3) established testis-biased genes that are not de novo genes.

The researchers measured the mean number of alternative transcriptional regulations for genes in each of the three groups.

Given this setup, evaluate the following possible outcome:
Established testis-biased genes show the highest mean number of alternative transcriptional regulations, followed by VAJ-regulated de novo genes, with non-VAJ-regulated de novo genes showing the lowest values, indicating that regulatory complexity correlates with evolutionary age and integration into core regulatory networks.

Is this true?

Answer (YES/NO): NO